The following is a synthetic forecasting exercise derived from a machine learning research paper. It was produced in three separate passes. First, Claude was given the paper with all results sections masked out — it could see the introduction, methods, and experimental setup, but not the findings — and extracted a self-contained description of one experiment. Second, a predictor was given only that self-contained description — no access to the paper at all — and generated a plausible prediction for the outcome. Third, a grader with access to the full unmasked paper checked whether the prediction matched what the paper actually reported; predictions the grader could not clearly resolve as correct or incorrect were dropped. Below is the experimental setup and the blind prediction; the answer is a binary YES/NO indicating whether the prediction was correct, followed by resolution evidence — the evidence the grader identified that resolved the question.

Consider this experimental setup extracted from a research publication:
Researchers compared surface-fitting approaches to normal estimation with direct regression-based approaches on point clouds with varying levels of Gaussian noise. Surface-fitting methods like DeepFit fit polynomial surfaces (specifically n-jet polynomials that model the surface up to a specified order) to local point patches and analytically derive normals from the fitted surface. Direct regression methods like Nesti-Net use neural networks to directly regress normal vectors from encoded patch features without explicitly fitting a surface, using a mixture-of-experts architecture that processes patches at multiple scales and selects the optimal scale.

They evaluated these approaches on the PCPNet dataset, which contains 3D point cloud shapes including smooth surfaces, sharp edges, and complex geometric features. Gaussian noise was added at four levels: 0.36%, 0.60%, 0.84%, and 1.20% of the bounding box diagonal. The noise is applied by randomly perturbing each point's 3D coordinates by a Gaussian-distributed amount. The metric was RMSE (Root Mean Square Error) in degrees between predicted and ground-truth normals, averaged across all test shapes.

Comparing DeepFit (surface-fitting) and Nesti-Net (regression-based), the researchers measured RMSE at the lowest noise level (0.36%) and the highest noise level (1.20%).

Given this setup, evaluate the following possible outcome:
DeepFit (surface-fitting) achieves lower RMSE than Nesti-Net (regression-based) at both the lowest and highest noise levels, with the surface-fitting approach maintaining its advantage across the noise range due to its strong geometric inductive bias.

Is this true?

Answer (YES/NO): NO